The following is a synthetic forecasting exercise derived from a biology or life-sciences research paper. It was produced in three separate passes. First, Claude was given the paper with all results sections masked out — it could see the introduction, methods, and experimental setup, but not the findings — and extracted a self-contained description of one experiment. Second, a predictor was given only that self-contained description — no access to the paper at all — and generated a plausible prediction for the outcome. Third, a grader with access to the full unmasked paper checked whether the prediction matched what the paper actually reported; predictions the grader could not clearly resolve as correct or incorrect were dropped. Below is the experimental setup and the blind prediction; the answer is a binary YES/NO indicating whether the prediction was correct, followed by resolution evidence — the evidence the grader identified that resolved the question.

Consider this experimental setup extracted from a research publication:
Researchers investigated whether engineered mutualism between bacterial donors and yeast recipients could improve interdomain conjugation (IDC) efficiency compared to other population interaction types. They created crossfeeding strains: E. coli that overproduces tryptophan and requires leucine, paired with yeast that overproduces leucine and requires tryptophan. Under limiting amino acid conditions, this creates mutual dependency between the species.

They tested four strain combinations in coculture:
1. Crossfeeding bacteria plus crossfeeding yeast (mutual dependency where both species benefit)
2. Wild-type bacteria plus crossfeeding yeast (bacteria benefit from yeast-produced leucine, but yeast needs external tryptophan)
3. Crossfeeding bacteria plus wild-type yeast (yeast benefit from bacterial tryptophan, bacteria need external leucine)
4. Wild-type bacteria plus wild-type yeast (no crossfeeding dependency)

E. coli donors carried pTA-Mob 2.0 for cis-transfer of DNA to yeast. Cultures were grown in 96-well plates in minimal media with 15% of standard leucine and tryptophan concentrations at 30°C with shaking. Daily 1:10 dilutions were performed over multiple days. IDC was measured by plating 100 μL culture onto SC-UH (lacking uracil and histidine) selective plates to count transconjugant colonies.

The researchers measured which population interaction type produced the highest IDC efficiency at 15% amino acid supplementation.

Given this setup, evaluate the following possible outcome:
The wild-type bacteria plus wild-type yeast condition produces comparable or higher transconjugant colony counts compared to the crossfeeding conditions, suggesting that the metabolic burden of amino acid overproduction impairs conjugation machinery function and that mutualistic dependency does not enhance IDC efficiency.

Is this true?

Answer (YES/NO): NO